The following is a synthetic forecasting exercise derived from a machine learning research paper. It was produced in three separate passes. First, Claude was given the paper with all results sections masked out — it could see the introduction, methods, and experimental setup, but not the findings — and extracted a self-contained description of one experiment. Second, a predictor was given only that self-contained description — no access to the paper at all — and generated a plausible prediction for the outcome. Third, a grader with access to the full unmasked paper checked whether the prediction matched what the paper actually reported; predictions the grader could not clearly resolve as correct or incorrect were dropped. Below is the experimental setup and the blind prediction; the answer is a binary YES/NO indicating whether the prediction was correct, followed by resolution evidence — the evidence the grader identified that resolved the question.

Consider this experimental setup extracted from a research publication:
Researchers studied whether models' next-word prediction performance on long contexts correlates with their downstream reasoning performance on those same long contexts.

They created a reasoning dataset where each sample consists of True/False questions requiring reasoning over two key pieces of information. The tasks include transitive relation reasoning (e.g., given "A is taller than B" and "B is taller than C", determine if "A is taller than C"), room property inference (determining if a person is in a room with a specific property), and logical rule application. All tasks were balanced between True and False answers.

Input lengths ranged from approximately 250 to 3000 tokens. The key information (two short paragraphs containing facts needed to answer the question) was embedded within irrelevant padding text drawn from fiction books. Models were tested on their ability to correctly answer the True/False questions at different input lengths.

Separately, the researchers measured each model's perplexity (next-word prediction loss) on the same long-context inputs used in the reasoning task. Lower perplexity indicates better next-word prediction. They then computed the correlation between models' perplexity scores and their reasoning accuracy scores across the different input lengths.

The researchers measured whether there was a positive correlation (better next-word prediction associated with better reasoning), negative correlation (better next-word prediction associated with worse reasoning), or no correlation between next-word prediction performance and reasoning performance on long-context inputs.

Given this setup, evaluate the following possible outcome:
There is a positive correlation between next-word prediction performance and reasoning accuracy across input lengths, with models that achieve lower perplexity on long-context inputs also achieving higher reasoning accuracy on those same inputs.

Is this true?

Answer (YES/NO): NO